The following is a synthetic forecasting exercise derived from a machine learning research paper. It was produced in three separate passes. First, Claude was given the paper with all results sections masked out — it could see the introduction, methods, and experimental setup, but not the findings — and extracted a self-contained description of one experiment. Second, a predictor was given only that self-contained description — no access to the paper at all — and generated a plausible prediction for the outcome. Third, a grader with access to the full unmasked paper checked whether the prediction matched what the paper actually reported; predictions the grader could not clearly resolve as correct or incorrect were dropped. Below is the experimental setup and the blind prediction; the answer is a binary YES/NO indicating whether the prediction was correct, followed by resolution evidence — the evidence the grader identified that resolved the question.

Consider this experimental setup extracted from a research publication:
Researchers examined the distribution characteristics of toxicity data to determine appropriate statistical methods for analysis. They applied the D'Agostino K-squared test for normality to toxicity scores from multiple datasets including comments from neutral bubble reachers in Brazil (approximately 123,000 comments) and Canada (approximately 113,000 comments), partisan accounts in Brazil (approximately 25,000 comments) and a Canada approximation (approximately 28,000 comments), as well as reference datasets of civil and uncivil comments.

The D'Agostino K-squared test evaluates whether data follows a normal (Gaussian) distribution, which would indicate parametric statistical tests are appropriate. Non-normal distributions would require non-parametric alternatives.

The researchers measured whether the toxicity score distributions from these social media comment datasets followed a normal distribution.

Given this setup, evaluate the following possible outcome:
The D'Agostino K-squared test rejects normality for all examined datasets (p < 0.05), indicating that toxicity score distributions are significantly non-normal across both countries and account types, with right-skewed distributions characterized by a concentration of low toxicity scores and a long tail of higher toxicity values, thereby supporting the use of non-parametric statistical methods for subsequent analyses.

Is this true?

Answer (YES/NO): NO